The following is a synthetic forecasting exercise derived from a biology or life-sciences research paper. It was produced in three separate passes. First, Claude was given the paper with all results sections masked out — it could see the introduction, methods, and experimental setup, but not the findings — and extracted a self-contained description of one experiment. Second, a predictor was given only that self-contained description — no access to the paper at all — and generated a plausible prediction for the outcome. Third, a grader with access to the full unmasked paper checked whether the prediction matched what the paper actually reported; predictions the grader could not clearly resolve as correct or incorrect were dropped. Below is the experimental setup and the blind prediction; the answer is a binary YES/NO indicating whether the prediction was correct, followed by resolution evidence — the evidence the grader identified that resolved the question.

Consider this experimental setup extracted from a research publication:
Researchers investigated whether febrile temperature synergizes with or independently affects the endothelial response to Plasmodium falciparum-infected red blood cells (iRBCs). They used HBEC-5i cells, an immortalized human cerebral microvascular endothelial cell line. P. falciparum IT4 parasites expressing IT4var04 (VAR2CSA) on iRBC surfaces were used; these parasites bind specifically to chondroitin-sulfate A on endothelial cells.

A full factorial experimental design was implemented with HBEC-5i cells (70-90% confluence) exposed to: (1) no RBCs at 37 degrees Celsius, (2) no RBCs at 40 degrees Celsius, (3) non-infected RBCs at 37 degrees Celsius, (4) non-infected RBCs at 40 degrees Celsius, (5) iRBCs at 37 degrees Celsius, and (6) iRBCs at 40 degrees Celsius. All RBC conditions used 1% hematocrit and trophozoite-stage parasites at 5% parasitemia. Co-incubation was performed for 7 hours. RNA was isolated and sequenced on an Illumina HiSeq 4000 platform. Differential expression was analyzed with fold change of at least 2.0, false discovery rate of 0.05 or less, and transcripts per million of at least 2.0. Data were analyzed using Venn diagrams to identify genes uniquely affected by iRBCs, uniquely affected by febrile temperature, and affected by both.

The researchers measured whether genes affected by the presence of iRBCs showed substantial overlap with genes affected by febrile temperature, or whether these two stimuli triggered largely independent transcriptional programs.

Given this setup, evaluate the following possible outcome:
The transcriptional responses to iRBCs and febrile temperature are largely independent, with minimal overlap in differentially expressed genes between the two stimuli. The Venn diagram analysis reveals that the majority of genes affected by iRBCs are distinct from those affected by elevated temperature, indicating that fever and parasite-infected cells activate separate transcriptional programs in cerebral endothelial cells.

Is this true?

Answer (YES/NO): NO